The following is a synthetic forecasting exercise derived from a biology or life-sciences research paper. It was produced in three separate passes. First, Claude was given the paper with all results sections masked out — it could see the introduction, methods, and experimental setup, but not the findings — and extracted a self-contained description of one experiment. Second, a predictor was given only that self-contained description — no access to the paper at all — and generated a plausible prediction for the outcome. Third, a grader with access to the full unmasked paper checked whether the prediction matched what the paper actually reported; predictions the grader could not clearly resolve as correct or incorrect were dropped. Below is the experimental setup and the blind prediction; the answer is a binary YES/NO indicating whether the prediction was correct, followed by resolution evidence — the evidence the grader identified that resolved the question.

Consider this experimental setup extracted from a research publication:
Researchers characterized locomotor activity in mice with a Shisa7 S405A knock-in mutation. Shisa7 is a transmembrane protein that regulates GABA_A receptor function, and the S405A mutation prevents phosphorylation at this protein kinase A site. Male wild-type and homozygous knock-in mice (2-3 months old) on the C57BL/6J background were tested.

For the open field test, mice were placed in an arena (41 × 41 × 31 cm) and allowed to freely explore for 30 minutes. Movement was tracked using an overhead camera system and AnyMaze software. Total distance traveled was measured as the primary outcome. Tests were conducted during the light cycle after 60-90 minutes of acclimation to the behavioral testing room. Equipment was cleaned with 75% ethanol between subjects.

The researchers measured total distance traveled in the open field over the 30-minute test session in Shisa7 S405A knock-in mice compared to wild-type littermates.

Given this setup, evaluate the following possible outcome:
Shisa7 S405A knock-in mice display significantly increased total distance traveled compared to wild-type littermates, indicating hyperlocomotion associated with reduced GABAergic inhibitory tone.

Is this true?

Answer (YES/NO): YES